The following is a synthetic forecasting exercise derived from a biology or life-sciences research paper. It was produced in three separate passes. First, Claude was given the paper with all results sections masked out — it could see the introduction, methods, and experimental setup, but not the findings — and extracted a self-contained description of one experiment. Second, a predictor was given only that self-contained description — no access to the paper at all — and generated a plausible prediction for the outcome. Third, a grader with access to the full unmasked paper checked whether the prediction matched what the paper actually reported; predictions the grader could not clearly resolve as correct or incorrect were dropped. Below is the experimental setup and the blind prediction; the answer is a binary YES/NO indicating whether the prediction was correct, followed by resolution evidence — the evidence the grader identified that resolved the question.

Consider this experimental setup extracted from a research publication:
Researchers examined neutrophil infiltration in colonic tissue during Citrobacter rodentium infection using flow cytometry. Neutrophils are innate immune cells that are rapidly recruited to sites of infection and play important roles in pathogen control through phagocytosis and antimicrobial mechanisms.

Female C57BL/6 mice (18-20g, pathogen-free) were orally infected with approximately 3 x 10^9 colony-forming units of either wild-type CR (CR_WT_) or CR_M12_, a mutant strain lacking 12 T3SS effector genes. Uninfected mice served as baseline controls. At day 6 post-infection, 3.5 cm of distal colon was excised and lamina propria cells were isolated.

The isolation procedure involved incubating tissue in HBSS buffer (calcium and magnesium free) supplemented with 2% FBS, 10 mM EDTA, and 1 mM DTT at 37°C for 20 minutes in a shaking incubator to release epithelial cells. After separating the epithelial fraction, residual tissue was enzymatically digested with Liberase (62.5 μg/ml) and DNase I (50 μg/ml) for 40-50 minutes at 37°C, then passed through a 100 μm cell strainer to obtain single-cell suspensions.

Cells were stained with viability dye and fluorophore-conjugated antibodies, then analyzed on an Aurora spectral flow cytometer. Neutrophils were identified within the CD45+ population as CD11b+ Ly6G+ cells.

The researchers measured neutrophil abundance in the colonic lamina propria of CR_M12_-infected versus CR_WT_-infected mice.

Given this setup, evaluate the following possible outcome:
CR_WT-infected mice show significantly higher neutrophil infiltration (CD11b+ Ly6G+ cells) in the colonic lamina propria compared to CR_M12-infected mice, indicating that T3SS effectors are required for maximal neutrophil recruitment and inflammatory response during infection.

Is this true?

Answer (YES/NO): YES